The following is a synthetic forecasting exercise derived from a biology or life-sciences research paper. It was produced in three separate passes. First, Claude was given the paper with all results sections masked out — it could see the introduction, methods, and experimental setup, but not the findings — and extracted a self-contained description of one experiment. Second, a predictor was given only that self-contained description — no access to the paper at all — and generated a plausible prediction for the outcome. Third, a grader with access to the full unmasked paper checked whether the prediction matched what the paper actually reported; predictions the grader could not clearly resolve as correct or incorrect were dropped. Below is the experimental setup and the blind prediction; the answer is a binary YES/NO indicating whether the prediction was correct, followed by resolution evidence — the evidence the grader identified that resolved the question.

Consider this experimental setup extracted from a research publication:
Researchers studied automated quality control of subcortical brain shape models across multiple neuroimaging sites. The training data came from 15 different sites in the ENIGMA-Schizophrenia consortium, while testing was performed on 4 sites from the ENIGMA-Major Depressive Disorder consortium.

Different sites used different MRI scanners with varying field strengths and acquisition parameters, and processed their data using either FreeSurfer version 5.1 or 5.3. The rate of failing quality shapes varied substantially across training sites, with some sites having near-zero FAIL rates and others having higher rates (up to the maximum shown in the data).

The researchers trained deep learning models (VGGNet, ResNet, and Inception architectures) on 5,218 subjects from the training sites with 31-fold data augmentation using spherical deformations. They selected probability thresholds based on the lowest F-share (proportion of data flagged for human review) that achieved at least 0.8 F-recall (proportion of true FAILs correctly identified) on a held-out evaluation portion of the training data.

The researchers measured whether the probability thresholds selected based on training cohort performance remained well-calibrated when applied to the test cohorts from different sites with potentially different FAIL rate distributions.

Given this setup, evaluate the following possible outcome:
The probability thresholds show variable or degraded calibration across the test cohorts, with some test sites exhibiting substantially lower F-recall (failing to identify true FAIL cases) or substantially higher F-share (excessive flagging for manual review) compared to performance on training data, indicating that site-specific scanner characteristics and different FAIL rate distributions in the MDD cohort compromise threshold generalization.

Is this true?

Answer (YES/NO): NO